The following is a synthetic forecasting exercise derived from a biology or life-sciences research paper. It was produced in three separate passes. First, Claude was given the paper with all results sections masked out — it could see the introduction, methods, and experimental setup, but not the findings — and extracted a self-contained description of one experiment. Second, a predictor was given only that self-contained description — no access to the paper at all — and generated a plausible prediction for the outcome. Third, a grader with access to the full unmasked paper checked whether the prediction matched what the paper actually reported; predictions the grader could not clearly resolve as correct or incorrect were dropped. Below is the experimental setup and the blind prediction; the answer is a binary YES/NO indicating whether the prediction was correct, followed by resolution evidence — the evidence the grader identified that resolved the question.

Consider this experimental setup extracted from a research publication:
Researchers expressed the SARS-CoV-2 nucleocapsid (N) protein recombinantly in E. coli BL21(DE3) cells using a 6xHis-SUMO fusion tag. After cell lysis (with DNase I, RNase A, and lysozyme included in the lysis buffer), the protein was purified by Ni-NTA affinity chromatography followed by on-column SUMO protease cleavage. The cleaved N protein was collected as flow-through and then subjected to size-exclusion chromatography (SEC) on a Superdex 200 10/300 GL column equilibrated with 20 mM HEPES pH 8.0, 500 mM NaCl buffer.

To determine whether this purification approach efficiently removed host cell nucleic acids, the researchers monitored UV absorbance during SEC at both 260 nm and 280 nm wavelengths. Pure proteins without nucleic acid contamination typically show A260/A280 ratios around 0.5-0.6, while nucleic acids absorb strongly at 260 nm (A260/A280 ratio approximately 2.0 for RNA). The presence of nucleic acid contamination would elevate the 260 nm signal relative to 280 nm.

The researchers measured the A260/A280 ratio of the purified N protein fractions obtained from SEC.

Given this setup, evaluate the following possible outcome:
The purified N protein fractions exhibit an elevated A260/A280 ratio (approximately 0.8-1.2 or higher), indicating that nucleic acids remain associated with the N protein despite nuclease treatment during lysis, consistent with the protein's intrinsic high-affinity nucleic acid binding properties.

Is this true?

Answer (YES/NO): YES